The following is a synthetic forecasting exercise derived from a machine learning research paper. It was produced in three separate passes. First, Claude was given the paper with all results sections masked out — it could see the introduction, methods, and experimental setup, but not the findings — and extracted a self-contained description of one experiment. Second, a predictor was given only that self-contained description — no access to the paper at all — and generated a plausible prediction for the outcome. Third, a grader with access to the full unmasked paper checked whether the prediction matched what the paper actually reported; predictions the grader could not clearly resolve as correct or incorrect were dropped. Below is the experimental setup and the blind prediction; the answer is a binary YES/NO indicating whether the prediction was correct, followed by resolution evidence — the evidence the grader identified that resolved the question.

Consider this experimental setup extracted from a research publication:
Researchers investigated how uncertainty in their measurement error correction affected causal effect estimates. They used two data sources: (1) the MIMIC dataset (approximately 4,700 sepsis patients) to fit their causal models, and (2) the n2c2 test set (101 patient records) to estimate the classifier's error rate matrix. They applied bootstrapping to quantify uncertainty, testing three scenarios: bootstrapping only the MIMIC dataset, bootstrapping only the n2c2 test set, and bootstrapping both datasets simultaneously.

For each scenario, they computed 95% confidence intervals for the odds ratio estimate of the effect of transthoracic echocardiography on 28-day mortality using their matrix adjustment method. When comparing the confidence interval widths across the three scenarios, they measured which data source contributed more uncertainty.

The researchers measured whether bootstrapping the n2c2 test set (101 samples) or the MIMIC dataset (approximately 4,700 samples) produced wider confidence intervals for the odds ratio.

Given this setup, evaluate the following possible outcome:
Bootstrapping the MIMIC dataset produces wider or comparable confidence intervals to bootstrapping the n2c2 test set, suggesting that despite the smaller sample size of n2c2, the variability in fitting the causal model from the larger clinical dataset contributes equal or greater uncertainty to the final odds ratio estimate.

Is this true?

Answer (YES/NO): NO